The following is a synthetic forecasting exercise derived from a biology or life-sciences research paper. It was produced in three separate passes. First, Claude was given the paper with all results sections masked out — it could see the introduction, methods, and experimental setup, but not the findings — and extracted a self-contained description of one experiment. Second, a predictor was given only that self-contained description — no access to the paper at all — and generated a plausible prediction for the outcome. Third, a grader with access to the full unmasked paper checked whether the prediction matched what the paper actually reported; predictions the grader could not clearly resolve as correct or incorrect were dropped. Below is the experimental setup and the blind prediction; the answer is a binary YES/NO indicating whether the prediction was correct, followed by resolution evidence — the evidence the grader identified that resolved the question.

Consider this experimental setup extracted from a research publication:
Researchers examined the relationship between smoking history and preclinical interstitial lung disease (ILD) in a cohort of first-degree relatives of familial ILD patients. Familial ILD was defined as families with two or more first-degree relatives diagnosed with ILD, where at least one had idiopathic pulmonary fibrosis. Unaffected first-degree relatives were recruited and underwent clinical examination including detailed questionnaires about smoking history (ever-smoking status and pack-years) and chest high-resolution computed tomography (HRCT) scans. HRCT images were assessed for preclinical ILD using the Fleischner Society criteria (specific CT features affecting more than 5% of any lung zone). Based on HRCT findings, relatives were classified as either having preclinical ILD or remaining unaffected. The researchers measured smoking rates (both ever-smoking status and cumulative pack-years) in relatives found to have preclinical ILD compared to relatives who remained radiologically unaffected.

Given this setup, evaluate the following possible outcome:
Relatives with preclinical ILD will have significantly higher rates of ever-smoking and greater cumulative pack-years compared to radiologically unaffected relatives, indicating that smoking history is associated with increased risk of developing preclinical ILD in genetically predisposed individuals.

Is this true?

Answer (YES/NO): NO